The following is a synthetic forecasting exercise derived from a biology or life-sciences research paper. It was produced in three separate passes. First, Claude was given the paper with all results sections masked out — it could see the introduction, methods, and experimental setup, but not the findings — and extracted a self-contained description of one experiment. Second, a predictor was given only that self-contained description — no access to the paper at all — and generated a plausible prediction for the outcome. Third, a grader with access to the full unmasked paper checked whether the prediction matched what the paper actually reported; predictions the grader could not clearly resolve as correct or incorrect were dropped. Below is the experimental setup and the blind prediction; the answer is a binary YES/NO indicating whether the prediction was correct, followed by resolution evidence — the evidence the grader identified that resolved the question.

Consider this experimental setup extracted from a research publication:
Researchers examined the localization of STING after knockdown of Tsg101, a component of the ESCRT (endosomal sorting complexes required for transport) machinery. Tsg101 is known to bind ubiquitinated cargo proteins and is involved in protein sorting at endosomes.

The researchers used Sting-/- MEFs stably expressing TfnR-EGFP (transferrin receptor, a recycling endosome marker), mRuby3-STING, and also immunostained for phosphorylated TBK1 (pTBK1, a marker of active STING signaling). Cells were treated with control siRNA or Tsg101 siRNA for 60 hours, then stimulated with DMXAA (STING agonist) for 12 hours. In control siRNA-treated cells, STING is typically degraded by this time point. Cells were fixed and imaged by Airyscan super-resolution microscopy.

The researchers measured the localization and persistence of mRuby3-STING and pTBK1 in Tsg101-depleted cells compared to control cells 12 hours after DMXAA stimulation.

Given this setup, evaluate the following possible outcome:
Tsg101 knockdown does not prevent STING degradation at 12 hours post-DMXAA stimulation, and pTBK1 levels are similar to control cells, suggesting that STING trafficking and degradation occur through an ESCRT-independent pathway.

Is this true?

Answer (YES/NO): NO